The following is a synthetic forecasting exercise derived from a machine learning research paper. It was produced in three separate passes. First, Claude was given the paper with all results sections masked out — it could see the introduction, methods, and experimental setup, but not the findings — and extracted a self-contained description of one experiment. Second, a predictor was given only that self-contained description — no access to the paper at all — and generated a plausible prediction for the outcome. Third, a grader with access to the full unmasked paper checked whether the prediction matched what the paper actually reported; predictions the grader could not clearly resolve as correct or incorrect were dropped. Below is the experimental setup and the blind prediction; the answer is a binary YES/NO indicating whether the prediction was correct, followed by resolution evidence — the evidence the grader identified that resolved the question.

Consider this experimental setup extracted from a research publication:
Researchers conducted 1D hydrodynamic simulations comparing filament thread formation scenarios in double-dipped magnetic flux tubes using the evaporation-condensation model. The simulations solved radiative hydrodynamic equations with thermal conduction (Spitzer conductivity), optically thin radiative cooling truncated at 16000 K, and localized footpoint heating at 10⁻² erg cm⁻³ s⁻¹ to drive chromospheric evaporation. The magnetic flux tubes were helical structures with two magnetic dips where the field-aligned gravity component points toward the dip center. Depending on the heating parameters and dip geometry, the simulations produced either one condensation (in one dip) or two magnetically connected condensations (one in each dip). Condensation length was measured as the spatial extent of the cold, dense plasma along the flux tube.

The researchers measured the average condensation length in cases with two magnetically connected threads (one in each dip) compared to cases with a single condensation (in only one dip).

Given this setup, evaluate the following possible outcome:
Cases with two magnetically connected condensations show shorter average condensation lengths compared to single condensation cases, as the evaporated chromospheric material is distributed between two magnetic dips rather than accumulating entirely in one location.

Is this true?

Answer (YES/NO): YES